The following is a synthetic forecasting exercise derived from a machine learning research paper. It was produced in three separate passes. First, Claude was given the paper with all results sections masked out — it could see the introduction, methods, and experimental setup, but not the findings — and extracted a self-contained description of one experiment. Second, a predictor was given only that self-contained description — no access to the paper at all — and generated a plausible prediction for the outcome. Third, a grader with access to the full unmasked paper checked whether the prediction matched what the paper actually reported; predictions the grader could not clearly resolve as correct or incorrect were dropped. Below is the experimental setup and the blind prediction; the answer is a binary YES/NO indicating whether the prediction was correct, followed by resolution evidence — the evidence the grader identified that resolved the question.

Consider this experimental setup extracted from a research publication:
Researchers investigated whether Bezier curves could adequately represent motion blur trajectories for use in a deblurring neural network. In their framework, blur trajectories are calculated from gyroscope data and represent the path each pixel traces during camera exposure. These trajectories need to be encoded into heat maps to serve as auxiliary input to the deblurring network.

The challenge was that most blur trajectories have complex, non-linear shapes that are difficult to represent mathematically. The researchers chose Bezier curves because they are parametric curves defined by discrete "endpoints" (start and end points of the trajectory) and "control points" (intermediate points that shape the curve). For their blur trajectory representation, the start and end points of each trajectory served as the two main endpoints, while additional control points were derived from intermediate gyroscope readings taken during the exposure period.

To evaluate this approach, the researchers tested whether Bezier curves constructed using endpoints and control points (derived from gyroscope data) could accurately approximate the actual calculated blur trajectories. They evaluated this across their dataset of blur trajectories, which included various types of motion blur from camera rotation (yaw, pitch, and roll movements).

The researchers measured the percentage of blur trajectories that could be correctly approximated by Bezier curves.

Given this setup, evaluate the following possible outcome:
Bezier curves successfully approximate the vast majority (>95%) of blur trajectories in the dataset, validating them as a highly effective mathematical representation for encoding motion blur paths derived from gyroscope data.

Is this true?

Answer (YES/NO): YES